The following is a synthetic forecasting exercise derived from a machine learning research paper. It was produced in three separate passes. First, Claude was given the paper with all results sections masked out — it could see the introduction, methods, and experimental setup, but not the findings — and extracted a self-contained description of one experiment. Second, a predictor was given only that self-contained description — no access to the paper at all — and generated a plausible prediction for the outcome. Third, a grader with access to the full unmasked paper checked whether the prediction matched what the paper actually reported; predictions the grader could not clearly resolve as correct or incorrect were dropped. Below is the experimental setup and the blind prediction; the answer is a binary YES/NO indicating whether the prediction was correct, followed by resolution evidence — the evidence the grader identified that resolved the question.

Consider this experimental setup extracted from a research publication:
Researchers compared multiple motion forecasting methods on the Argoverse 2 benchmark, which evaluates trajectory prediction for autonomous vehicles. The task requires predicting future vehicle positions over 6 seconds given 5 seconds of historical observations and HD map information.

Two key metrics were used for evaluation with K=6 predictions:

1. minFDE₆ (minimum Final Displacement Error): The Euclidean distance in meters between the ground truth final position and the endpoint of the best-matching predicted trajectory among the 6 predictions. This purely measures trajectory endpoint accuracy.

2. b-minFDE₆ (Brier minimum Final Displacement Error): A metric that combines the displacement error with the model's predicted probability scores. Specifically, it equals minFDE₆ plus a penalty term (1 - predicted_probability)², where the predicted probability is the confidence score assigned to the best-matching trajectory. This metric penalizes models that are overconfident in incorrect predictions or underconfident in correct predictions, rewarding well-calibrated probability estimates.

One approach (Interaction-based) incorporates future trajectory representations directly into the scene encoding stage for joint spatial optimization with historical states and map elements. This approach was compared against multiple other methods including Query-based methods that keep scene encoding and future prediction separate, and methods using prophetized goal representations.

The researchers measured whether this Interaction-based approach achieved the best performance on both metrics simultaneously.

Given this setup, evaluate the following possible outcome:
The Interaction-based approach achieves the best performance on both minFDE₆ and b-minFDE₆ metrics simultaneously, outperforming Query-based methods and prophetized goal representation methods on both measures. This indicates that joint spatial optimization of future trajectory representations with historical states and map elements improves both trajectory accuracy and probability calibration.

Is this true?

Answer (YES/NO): NO